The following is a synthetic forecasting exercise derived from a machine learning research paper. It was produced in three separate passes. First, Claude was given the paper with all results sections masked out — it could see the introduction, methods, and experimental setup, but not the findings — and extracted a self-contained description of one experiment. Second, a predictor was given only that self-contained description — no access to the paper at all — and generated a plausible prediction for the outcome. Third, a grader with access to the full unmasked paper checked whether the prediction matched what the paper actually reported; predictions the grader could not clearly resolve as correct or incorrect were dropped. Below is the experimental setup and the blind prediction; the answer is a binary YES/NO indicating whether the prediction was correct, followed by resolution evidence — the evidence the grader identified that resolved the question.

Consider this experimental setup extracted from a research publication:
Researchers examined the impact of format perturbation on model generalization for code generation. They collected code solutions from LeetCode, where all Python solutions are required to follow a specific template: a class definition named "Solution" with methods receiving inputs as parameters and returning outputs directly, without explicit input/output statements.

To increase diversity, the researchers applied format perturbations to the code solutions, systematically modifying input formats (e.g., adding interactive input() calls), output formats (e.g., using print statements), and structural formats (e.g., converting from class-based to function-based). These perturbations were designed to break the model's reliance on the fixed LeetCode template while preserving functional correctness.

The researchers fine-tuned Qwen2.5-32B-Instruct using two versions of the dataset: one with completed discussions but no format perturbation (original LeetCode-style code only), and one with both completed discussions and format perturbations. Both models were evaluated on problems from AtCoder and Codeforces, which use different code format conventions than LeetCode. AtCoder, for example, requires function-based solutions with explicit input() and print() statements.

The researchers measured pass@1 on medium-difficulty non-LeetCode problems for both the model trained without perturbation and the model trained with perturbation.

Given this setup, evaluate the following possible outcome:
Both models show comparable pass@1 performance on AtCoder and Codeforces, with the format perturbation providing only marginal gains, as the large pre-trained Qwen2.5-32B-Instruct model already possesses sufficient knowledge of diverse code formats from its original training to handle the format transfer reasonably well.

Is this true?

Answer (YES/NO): NO